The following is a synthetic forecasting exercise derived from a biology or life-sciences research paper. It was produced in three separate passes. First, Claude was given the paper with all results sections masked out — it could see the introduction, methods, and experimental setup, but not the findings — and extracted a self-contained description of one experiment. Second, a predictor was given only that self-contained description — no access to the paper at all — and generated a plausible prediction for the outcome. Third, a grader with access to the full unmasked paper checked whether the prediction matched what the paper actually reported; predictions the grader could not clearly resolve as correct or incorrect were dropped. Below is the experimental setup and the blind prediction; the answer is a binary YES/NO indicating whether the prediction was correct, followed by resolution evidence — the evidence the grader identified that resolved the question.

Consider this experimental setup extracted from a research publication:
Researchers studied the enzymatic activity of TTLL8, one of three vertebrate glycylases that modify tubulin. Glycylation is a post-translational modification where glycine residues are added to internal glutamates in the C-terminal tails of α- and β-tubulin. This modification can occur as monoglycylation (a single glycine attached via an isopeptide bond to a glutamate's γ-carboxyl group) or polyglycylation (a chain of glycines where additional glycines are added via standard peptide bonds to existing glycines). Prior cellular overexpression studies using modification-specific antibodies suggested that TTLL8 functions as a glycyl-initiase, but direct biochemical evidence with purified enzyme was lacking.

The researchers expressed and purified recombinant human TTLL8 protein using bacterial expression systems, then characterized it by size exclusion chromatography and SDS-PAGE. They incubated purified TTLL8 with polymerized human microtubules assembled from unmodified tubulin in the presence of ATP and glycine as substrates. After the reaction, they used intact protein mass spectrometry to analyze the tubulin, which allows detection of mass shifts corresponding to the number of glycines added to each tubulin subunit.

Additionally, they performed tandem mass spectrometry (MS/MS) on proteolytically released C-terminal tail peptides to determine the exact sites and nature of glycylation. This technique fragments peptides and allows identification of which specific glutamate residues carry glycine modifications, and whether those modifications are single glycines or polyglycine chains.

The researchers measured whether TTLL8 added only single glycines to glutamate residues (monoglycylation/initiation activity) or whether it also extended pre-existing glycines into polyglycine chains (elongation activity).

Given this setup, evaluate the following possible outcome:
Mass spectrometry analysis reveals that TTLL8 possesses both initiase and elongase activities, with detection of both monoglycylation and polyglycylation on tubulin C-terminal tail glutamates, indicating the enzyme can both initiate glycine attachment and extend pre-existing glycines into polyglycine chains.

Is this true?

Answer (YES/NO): NO